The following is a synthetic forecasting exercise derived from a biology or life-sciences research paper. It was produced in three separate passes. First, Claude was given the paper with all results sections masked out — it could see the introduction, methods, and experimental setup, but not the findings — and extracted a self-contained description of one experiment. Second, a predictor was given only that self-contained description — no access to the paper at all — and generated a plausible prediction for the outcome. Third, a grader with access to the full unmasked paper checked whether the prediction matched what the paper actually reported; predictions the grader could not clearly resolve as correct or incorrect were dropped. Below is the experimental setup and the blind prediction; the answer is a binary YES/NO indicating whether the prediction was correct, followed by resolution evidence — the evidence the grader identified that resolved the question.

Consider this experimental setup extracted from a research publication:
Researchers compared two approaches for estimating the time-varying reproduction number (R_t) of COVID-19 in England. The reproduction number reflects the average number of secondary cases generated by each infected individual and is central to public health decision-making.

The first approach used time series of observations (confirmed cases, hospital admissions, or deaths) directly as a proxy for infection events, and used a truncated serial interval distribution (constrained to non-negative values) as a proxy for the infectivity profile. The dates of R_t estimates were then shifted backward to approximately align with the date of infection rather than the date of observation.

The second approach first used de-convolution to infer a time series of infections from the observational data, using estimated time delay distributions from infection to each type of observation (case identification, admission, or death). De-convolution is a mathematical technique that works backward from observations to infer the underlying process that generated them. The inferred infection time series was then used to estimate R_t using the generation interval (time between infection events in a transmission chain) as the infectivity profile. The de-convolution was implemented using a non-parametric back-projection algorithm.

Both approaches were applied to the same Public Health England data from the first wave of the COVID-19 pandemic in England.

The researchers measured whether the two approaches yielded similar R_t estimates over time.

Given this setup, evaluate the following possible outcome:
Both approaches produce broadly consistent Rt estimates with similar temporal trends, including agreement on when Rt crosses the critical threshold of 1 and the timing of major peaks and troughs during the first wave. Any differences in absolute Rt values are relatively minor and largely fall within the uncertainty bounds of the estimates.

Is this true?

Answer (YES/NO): NO